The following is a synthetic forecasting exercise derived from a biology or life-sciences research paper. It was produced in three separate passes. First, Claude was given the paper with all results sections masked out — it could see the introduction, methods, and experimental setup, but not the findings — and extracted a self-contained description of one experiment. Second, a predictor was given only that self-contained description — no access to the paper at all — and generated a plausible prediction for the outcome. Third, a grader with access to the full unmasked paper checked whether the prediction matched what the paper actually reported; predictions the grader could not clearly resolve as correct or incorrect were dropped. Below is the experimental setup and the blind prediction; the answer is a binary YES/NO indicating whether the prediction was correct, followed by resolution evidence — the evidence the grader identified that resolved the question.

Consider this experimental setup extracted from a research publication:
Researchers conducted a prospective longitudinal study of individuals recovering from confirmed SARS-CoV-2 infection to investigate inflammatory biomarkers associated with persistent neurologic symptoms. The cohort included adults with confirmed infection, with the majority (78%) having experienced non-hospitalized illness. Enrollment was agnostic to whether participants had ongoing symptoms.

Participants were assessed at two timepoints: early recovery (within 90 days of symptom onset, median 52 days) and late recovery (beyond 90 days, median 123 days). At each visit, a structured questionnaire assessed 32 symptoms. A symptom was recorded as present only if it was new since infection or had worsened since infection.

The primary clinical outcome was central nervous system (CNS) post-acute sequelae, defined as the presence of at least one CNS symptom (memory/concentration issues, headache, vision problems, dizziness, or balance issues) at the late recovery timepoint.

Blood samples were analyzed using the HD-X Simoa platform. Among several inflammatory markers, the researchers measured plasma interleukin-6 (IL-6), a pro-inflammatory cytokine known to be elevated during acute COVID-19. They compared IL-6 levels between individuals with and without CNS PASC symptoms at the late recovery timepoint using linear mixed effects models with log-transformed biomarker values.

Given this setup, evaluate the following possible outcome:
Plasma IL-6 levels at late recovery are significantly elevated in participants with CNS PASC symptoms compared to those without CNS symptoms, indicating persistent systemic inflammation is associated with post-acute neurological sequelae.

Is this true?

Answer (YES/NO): YES